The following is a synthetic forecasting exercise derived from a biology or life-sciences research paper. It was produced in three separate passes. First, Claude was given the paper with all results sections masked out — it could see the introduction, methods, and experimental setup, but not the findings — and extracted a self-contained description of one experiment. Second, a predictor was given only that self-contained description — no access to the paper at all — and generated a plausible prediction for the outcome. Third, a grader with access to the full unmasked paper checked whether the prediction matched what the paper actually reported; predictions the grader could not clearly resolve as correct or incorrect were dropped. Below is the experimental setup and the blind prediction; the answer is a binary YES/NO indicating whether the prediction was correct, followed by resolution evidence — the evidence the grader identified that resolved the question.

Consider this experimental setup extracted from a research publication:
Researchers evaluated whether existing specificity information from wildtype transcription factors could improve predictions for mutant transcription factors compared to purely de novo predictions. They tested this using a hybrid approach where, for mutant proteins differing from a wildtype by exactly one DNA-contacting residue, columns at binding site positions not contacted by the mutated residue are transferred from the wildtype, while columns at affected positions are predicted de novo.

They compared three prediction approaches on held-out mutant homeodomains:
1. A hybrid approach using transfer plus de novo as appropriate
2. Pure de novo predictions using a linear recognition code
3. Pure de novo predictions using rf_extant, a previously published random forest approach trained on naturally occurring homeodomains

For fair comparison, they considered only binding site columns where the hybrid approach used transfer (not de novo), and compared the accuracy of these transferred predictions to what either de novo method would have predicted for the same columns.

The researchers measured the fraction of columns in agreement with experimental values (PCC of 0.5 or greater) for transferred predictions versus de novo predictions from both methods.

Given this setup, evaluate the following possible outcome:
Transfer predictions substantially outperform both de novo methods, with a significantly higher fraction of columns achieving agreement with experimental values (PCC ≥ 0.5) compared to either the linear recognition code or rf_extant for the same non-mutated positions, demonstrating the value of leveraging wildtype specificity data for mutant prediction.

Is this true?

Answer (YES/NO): NO